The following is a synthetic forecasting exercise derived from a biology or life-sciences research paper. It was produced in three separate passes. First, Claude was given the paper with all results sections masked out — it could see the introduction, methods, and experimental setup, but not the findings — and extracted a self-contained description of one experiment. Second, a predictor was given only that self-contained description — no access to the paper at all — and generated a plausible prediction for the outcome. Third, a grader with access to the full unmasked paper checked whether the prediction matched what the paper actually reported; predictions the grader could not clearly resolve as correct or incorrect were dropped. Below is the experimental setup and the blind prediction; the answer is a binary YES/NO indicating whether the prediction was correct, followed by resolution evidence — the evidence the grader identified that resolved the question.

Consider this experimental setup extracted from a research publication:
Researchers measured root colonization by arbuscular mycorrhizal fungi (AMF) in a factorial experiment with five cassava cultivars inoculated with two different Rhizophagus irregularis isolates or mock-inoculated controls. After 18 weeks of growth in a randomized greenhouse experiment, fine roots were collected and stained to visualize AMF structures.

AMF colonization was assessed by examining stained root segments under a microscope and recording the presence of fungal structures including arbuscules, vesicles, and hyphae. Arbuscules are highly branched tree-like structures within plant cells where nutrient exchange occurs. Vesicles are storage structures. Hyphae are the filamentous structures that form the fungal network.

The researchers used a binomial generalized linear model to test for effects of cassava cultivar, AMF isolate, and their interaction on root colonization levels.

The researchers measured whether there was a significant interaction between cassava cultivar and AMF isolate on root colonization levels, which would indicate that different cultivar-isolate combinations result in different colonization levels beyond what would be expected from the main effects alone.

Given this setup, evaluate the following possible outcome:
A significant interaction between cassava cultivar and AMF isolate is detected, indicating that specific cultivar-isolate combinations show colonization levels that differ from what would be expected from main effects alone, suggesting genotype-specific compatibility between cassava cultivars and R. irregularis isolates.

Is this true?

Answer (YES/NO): NO